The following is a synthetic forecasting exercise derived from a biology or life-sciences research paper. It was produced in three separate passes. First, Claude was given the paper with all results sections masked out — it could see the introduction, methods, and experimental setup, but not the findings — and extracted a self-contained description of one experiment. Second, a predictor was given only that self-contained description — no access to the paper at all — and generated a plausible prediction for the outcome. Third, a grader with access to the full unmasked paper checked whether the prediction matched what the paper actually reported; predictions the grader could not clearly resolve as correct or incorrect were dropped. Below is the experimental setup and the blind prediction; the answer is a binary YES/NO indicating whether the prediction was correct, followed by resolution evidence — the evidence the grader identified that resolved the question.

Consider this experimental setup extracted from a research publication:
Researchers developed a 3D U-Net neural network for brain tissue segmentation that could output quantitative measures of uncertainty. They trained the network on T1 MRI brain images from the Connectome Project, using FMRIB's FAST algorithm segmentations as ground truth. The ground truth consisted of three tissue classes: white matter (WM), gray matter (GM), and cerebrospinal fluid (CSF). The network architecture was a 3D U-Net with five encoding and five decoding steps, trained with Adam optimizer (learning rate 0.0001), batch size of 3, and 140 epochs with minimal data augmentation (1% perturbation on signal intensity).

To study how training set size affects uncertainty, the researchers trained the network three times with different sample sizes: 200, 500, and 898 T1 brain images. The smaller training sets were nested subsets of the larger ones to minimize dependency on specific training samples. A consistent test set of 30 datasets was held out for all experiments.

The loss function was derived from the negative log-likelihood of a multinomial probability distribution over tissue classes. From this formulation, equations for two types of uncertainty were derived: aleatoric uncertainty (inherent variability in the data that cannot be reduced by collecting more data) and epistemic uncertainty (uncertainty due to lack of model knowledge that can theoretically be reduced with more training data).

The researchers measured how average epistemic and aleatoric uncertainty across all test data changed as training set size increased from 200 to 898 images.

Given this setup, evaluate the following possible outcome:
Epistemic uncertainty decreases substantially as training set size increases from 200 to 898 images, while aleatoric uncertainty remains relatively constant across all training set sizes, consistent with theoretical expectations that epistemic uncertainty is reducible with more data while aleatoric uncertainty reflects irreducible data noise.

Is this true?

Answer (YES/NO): NO